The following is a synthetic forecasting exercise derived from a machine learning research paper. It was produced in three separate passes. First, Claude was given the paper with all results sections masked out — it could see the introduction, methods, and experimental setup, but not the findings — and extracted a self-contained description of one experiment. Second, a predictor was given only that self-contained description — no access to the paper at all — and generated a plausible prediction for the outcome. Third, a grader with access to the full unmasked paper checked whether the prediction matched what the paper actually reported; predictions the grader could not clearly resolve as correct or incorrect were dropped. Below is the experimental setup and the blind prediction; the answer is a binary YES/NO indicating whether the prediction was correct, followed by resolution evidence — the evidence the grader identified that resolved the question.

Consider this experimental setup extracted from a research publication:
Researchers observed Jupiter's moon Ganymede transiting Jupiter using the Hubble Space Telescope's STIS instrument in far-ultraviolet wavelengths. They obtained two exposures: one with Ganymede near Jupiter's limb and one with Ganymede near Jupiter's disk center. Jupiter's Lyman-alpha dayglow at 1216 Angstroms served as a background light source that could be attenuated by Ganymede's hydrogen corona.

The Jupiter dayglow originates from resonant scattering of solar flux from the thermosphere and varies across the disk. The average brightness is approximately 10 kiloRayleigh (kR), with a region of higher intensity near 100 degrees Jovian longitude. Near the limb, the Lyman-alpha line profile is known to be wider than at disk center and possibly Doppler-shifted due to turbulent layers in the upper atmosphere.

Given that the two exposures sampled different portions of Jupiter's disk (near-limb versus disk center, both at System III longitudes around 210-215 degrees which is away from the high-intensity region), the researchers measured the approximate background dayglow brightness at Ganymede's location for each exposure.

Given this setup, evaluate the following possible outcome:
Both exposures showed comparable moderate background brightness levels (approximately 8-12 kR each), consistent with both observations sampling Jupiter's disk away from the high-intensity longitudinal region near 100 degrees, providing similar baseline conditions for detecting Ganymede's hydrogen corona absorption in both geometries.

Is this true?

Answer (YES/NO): NO